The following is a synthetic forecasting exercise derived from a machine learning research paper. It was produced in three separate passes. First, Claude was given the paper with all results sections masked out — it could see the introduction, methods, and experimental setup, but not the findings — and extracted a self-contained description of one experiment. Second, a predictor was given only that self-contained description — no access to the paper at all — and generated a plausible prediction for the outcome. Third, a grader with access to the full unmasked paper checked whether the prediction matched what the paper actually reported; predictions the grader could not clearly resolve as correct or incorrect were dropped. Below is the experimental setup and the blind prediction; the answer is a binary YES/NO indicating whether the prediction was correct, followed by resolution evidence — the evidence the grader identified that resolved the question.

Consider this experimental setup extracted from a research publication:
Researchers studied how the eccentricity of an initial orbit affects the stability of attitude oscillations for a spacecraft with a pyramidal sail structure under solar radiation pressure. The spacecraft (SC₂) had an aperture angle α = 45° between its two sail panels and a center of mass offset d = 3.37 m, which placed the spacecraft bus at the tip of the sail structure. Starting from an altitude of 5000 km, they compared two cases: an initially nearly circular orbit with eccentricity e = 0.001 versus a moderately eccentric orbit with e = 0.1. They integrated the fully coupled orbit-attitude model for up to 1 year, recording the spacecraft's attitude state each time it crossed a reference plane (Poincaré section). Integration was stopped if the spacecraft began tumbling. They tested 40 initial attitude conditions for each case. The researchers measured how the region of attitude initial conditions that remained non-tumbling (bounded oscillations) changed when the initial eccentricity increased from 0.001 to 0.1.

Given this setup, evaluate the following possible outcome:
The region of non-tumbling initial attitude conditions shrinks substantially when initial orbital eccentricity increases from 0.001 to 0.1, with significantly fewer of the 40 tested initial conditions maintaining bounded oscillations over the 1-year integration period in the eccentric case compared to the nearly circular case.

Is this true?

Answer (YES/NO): YES